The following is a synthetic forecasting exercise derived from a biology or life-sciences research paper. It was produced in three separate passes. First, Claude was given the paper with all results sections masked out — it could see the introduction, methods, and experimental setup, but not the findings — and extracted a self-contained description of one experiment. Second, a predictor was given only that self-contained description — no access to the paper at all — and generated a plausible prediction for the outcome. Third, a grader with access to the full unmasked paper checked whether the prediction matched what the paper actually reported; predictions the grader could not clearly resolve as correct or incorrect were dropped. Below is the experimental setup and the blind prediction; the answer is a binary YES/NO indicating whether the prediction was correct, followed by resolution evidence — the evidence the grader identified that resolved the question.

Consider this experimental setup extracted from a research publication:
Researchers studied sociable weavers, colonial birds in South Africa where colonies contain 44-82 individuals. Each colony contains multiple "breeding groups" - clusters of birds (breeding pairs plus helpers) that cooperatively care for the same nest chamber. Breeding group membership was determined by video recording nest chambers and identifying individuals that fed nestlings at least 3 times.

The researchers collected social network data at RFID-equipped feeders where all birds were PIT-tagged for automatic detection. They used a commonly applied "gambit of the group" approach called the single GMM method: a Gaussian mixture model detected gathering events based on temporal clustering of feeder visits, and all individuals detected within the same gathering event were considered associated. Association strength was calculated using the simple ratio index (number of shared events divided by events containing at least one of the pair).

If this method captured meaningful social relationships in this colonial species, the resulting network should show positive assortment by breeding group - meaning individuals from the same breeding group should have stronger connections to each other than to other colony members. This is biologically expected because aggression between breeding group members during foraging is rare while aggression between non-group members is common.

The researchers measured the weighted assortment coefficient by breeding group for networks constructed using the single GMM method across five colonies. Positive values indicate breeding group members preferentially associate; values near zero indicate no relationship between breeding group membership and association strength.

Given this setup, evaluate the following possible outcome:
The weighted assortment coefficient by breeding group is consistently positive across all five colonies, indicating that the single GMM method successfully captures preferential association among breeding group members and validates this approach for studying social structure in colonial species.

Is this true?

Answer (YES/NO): NO